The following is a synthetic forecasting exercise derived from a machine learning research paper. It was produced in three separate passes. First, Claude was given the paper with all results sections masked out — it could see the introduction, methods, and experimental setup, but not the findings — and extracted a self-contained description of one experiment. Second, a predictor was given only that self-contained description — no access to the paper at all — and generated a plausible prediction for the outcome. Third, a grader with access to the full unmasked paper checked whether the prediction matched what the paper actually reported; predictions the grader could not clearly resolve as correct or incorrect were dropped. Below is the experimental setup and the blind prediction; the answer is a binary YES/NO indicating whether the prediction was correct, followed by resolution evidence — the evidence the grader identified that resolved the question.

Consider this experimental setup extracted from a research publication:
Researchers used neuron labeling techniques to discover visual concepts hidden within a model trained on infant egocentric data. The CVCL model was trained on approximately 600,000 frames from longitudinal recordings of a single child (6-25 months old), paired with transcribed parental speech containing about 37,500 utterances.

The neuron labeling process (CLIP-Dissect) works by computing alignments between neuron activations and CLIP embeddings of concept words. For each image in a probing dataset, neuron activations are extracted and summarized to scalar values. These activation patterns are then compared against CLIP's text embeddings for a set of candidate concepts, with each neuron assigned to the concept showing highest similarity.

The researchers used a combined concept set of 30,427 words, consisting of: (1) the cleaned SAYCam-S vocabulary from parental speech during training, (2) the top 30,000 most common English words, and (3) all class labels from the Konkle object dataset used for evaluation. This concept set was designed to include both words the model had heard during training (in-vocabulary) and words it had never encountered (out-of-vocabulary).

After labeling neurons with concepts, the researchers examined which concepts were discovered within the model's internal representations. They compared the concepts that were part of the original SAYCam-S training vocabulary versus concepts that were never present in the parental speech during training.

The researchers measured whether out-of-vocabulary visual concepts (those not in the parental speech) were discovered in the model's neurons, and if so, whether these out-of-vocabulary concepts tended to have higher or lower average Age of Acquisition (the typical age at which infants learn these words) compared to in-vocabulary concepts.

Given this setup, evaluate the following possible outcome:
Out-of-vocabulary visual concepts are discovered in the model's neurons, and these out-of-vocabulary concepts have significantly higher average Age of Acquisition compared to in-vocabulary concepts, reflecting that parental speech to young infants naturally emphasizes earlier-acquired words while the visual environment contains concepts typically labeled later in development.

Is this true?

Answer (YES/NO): YES